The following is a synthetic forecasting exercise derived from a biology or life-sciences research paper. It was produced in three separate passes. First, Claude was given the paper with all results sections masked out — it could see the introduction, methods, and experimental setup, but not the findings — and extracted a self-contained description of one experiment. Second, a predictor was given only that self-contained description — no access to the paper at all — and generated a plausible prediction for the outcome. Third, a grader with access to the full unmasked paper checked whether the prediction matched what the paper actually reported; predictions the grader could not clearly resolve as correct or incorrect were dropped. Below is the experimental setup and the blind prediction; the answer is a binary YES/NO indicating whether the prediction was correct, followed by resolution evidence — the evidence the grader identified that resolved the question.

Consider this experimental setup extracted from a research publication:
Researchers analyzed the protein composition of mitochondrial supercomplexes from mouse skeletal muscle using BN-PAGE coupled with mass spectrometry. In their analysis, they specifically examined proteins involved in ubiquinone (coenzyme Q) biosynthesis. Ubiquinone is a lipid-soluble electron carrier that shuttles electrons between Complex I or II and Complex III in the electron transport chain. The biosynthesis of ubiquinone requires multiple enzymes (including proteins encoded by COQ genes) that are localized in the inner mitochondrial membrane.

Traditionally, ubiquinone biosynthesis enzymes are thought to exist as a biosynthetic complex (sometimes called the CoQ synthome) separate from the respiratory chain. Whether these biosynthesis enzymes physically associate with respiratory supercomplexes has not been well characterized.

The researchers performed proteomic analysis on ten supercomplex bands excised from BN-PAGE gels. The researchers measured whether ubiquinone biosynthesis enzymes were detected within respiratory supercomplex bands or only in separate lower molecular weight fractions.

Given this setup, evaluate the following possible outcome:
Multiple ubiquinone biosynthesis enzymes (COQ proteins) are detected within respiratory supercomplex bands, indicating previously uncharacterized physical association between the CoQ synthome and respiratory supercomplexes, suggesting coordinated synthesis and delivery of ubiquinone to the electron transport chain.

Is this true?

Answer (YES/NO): NO